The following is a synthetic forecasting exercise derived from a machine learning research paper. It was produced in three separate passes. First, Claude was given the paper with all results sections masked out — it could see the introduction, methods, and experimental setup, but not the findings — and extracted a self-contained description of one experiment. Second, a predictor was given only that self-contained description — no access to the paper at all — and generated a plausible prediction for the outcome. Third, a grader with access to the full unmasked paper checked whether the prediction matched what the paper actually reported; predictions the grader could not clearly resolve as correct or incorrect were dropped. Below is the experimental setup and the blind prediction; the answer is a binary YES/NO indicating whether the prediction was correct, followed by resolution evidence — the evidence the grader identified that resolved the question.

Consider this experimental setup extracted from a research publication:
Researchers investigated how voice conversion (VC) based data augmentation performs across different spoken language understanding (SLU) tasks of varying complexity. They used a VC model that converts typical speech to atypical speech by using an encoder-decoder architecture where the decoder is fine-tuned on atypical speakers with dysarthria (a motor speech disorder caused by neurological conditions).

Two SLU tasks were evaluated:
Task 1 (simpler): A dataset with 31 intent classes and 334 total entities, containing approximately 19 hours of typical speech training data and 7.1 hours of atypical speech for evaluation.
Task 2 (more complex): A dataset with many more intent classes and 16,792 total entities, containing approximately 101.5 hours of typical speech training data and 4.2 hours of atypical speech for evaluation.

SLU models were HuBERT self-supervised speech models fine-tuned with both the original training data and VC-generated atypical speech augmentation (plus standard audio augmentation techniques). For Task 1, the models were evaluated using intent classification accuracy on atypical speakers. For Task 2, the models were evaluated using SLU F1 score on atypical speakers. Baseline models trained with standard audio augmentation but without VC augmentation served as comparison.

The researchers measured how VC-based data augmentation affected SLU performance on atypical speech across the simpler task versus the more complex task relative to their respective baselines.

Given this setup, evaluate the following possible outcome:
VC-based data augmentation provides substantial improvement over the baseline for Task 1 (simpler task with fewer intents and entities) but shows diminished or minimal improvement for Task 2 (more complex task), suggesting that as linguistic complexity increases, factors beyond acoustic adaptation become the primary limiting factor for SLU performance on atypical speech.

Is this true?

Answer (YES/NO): NO